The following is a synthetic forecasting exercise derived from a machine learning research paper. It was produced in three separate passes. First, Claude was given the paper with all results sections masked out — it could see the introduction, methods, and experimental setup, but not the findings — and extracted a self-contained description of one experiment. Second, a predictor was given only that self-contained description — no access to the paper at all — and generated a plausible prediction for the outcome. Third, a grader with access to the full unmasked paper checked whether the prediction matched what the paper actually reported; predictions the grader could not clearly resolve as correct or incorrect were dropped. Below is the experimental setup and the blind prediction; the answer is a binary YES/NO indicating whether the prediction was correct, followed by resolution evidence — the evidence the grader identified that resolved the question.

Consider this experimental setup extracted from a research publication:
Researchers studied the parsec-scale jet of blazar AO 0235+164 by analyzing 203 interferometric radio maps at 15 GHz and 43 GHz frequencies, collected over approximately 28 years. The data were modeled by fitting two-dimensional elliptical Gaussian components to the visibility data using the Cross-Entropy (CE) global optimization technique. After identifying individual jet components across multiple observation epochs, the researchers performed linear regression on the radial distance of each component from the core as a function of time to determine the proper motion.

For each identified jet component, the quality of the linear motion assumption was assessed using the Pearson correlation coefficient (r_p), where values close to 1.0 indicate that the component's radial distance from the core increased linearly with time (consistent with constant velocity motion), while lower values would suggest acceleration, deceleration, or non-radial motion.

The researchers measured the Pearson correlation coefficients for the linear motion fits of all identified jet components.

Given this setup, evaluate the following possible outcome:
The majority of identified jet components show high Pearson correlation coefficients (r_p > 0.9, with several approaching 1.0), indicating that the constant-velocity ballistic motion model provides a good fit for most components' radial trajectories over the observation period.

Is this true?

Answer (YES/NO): YES